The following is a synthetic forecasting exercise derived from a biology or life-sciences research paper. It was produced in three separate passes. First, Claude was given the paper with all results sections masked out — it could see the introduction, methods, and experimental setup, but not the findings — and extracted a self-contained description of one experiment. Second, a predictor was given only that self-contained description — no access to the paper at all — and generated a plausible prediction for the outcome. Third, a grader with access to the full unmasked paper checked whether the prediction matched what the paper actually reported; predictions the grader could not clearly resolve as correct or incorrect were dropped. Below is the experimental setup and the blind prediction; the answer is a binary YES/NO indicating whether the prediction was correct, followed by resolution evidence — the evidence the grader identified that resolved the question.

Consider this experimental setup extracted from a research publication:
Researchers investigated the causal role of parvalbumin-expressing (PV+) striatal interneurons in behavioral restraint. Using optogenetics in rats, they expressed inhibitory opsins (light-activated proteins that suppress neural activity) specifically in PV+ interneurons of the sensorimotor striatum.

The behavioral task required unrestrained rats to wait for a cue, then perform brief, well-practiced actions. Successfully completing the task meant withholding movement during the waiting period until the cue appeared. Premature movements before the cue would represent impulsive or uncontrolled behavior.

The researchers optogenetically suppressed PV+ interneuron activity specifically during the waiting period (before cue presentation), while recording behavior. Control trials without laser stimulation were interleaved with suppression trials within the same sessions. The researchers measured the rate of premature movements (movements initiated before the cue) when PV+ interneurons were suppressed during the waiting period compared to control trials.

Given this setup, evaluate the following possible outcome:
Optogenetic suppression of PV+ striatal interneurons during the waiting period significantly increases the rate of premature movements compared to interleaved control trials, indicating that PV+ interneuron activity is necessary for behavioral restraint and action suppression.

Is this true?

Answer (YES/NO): YES